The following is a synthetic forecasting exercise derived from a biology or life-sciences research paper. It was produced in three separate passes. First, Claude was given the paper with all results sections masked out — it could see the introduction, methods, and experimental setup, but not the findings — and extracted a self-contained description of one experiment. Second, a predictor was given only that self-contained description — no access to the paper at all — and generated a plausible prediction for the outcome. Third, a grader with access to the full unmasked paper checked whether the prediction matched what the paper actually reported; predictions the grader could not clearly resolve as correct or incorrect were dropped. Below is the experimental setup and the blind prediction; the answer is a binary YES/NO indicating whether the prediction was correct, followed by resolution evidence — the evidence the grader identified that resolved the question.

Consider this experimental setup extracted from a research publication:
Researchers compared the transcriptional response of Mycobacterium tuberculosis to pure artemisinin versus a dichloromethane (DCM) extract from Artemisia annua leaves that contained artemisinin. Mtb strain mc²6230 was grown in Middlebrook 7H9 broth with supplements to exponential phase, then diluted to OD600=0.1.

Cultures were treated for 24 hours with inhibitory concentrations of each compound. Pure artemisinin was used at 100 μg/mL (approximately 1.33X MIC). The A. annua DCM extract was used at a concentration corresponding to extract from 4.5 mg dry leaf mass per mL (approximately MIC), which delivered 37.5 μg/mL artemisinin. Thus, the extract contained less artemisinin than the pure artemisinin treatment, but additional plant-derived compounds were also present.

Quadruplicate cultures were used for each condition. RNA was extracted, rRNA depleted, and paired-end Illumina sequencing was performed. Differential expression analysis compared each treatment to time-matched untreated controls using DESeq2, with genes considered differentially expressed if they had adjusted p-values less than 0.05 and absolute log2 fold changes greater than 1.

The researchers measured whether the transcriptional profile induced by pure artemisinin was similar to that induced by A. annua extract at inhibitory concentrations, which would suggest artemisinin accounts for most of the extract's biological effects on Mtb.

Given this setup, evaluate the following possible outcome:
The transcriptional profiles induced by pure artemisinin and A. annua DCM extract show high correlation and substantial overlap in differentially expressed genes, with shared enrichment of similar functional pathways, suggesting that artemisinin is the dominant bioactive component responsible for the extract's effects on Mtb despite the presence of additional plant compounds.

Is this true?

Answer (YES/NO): NO